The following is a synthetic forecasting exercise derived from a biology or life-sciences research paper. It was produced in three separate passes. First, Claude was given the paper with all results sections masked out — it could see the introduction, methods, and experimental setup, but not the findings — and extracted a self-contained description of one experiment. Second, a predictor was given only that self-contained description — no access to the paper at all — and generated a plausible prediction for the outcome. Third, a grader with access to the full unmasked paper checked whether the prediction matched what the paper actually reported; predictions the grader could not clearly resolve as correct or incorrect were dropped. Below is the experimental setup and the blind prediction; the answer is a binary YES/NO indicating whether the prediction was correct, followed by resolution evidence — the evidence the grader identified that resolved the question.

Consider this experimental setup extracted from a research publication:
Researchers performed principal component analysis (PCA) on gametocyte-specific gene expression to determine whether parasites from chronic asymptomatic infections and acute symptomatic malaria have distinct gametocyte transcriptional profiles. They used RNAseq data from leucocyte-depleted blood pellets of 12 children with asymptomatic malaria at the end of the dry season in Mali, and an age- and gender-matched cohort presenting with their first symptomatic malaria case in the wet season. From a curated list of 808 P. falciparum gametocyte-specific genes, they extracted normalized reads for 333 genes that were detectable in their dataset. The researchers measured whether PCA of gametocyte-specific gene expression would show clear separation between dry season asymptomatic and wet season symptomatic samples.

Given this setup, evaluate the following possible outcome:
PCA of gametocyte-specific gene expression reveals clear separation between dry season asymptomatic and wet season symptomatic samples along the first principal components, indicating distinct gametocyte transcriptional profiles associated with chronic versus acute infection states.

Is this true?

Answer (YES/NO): YES